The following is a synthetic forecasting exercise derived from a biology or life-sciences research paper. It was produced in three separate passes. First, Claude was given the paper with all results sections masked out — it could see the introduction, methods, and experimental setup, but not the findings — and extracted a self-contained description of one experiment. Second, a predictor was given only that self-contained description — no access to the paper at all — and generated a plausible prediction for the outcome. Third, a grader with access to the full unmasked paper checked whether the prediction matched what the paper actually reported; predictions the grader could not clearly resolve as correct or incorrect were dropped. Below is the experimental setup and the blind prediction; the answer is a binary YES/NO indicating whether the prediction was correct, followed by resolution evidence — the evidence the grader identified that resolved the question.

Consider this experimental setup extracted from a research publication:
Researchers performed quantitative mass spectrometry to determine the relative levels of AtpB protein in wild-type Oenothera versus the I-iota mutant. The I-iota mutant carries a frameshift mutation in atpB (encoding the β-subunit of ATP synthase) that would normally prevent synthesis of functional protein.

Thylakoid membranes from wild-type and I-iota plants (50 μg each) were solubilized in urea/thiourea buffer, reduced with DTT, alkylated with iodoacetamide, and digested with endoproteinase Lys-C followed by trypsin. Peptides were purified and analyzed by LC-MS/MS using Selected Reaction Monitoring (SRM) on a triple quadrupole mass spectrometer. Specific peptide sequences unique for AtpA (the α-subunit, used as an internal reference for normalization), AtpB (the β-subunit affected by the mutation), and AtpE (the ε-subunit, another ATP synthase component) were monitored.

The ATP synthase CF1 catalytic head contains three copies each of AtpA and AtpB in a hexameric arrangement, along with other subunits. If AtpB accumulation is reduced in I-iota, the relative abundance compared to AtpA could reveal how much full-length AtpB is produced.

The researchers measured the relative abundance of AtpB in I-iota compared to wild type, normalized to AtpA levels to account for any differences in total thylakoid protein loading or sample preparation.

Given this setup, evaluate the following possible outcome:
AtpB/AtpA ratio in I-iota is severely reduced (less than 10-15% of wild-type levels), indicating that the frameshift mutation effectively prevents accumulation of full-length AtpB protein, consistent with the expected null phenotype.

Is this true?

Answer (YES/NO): NO